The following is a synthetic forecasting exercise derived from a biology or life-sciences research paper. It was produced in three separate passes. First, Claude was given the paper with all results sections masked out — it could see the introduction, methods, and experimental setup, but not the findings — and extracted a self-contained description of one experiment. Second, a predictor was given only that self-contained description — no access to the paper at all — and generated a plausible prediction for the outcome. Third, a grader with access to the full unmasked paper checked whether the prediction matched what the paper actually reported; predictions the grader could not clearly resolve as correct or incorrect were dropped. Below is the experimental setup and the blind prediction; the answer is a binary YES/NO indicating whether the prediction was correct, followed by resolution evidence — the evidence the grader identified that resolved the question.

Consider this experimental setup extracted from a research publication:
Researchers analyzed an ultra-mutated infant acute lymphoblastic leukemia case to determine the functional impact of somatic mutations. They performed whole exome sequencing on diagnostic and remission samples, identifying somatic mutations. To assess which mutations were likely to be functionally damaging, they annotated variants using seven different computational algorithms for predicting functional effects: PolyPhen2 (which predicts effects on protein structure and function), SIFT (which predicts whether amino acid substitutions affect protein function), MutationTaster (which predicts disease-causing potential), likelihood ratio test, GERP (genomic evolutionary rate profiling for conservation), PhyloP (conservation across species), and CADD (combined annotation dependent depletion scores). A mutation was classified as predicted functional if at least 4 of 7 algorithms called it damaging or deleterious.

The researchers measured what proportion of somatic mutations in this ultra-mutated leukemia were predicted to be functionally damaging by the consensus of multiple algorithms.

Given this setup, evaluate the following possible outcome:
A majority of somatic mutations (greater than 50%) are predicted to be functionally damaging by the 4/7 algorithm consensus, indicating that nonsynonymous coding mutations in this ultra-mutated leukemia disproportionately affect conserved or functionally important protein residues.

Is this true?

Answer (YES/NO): NO